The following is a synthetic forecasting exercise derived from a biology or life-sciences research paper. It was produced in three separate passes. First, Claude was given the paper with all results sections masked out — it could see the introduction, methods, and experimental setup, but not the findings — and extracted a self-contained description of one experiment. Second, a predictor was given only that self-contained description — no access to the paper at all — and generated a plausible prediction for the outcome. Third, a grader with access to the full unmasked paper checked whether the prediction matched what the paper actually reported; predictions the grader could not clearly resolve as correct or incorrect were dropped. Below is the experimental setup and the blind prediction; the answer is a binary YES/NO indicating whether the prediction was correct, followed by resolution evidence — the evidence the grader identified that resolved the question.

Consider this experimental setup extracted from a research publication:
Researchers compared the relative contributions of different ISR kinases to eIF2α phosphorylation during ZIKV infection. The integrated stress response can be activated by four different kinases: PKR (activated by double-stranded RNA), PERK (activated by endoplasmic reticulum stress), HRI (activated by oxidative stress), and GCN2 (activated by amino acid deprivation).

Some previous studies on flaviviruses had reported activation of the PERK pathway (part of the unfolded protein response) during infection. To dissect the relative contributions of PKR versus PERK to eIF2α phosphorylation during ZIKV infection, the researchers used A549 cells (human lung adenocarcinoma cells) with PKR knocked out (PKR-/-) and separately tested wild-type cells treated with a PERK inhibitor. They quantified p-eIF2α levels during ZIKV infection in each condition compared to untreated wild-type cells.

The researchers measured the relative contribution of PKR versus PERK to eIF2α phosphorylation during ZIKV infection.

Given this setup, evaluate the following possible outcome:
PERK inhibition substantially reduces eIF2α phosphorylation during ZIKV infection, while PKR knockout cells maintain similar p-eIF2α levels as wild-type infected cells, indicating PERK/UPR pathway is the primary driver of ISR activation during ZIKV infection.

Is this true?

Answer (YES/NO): NO